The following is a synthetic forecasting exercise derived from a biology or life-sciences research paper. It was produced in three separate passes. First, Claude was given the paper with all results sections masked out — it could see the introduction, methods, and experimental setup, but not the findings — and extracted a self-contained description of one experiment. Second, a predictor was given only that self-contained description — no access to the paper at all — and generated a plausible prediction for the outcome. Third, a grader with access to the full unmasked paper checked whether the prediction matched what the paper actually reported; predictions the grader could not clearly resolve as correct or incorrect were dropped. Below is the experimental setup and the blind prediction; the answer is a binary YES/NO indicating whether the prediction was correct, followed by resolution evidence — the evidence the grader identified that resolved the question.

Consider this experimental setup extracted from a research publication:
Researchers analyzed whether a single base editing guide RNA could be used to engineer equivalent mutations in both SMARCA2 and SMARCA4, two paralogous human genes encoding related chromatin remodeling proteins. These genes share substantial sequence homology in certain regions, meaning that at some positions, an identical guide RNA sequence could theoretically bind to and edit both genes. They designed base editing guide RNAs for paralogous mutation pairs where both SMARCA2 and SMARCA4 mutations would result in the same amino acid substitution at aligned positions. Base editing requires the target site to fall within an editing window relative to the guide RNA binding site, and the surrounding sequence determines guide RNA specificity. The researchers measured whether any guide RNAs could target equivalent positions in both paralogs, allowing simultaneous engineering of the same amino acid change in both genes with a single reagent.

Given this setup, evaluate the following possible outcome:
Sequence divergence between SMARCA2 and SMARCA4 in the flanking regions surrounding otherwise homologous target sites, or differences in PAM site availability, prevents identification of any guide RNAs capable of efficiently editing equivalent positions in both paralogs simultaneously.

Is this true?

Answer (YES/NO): NO